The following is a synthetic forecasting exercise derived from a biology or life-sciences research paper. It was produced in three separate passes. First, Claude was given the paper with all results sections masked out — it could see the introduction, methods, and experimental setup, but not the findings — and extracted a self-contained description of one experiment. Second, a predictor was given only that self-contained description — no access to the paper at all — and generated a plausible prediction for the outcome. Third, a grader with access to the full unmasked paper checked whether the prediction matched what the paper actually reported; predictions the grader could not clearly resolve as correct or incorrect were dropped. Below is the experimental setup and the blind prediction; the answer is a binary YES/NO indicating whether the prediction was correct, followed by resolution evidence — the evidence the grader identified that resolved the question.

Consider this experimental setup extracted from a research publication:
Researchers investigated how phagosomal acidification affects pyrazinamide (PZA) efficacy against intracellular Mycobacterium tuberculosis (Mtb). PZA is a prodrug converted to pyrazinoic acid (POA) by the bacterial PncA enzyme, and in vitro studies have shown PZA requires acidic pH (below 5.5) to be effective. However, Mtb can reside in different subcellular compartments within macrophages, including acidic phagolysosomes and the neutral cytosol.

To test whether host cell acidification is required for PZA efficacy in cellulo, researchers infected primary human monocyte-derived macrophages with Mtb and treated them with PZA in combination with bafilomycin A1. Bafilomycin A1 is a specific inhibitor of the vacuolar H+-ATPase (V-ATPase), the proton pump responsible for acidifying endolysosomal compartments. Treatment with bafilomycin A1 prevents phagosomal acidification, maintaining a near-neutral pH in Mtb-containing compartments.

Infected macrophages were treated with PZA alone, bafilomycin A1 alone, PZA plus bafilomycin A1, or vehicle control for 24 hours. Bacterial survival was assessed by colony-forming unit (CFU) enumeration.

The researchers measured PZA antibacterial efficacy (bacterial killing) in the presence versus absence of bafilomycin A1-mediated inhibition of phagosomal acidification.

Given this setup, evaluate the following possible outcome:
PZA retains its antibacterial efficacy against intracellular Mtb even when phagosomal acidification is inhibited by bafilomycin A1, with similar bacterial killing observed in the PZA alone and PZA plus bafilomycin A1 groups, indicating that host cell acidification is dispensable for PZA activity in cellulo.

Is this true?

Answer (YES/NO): NO